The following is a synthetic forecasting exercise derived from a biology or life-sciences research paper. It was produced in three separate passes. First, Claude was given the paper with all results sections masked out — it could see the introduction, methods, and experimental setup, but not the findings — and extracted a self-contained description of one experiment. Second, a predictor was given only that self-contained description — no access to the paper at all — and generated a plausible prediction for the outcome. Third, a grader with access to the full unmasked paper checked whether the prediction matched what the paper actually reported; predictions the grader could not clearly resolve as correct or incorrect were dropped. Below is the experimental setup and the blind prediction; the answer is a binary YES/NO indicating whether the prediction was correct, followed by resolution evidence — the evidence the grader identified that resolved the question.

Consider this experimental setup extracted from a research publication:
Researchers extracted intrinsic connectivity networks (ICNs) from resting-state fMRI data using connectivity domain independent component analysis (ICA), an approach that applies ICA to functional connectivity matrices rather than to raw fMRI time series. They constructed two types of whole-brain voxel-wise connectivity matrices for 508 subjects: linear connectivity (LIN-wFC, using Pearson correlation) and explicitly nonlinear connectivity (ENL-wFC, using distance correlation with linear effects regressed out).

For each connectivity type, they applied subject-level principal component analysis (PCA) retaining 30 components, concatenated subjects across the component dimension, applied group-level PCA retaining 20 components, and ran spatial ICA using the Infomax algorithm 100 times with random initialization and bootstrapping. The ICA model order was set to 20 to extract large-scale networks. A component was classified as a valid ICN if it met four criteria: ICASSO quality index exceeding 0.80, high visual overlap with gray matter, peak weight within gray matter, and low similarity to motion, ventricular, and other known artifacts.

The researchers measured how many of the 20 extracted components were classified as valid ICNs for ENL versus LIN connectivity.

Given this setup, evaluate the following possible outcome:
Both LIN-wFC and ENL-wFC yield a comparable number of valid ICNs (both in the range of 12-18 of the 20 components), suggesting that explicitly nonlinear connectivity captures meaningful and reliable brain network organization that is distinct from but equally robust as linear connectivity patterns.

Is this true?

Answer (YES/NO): YES